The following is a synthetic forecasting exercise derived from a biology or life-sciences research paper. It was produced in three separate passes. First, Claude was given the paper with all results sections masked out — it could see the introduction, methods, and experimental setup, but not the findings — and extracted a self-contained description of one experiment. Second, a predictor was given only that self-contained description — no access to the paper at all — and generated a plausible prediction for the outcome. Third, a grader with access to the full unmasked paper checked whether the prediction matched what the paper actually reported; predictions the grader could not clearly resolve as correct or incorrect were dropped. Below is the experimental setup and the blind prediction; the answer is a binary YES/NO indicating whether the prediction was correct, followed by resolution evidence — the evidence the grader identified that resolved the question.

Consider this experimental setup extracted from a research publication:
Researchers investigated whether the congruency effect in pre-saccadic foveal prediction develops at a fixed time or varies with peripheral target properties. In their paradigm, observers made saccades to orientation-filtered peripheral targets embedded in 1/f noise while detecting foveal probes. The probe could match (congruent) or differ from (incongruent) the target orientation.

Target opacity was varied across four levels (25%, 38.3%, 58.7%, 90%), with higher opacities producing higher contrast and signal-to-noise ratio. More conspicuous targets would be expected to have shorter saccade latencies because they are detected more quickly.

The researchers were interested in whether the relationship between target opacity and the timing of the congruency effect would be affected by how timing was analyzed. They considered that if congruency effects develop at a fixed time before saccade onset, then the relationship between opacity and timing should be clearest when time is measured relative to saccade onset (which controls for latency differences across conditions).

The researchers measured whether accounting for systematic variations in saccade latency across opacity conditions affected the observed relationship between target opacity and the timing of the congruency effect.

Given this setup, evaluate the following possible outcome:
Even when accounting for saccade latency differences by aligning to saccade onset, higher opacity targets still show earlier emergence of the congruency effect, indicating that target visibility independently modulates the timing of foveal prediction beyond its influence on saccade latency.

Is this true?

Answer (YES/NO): YES